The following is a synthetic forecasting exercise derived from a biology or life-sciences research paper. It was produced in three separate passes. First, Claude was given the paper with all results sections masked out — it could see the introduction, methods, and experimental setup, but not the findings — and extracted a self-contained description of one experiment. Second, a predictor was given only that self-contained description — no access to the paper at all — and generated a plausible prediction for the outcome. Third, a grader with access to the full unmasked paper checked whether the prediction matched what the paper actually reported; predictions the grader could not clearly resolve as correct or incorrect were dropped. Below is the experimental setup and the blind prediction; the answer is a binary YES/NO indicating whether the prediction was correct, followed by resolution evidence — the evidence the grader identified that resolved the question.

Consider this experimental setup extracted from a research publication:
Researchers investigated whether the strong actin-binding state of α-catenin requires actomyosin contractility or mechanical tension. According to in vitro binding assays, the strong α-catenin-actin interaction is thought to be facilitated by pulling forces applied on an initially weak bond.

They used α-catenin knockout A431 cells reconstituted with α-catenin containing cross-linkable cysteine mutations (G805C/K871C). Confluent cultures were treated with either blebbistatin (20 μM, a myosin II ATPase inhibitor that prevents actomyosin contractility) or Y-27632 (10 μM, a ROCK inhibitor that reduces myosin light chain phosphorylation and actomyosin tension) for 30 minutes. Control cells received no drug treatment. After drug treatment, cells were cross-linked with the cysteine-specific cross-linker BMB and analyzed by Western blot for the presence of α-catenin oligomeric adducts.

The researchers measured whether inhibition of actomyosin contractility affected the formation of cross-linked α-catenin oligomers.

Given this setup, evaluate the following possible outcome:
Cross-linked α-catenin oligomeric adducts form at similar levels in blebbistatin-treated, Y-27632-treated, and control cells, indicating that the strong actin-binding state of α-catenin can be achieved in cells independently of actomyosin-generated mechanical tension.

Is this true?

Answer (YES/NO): YES